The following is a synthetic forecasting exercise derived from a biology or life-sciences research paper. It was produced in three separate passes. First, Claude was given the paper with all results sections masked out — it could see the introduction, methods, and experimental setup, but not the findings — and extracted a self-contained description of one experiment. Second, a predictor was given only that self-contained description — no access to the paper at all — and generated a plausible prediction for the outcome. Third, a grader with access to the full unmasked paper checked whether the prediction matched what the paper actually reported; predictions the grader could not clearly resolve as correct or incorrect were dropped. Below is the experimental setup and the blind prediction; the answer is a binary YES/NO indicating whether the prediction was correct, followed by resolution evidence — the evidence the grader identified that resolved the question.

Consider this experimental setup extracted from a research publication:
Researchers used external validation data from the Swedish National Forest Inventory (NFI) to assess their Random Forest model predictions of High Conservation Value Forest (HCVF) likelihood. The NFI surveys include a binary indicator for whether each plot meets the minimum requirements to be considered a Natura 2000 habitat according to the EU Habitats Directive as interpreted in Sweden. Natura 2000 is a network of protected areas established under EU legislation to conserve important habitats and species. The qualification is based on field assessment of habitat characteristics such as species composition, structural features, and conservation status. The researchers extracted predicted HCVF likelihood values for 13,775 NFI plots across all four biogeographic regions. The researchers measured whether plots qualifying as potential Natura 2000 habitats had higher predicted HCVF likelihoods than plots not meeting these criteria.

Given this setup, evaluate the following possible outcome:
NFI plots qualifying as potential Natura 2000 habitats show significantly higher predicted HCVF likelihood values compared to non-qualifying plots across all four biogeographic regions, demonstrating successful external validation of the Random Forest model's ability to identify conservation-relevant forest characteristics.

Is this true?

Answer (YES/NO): YES